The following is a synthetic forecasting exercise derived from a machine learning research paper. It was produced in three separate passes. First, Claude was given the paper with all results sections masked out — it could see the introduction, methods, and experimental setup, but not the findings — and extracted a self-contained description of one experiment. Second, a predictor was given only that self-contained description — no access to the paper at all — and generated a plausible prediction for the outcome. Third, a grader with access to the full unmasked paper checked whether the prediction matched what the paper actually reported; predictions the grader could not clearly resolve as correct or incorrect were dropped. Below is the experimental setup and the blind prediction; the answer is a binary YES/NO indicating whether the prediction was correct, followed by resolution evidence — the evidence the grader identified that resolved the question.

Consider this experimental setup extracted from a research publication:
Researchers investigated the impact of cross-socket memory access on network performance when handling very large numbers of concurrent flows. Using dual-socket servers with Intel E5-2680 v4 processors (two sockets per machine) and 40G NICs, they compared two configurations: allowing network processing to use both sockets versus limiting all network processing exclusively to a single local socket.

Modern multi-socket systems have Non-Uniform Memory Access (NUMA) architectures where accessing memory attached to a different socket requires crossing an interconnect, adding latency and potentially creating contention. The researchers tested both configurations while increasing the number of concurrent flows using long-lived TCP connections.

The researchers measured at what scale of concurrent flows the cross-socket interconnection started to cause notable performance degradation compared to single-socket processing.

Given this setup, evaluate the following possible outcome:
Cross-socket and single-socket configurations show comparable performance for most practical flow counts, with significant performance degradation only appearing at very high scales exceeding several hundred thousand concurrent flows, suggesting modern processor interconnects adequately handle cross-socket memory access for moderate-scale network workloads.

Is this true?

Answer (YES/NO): NO